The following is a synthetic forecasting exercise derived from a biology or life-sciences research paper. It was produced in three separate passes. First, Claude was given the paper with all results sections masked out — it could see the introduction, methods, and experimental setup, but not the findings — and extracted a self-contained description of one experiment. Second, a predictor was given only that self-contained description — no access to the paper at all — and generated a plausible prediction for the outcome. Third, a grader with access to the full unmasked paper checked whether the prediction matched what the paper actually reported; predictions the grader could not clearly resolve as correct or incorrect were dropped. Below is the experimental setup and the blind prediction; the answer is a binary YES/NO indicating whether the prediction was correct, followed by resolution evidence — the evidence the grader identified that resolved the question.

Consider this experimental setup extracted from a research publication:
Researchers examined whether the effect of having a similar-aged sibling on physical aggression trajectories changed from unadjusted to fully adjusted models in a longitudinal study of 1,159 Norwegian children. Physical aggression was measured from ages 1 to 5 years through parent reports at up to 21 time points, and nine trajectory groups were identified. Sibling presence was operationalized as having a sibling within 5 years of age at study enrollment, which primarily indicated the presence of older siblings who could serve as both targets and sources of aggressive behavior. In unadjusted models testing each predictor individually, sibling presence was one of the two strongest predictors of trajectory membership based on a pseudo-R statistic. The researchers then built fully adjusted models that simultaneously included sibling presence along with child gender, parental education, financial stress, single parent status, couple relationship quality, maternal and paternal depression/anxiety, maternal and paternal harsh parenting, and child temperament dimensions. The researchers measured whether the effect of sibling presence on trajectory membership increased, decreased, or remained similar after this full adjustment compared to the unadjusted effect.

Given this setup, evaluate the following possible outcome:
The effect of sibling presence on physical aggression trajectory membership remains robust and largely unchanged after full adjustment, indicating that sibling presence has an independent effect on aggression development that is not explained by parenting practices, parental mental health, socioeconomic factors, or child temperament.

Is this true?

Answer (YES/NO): NO